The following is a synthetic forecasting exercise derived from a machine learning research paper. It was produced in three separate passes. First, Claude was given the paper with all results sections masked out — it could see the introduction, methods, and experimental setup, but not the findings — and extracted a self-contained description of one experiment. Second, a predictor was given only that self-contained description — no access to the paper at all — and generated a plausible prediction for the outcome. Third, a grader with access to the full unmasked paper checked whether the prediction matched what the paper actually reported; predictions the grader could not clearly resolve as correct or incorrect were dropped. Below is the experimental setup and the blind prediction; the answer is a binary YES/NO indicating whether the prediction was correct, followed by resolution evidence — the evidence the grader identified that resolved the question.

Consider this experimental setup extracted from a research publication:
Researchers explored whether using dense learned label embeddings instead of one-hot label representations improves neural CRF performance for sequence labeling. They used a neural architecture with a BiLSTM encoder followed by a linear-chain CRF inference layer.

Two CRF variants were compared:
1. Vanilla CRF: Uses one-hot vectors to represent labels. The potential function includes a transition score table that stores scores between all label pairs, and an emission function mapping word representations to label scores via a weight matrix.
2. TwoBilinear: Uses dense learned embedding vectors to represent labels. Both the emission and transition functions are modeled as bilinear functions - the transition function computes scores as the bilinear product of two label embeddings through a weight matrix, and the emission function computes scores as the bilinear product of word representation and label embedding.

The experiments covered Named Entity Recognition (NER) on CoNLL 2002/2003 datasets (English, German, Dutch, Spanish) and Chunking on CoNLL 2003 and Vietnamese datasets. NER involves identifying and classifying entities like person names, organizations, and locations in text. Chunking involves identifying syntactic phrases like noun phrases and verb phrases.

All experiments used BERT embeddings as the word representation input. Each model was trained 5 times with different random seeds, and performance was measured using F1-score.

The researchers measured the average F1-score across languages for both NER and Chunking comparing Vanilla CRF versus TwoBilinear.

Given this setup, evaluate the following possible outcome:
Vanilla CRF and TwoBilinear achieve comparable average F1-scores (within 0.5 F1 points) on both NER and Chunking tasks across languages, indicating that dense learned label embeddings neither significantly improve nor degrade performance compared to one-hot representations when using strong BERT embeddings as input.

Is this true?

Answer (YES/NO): YES